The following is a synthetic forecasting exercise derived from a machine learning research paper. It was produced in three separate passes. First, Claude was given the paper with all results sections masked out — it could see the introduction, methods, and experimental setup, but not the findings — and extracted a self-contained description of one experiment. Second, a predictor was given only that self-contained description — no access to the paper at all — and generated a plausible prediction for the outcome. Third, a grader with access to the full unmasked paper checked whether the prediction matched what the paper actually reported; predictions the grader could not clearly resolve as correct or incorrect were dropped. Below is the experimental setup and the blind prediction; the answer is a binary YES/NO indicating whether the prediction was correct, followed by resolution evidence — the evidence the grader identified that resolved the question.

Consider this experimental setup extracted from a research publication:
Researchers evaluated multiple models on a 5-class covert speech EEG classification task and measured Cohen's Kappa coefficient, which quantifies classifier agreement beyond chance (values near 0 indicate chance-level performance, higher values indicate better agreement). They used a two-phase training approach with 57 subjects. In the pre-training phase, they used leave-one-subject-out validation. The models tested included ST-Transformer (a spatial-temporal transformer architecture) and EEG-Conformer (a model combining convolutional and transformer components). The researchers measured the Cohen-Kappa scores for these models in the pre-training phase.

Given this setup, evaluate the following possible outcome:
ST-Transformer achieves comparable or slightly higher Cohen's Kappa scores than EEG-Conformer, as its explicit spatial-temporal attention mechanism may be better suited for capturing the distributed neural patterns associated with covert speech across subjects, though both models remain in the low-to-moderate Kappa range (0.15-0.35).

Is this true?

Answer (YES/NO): NO